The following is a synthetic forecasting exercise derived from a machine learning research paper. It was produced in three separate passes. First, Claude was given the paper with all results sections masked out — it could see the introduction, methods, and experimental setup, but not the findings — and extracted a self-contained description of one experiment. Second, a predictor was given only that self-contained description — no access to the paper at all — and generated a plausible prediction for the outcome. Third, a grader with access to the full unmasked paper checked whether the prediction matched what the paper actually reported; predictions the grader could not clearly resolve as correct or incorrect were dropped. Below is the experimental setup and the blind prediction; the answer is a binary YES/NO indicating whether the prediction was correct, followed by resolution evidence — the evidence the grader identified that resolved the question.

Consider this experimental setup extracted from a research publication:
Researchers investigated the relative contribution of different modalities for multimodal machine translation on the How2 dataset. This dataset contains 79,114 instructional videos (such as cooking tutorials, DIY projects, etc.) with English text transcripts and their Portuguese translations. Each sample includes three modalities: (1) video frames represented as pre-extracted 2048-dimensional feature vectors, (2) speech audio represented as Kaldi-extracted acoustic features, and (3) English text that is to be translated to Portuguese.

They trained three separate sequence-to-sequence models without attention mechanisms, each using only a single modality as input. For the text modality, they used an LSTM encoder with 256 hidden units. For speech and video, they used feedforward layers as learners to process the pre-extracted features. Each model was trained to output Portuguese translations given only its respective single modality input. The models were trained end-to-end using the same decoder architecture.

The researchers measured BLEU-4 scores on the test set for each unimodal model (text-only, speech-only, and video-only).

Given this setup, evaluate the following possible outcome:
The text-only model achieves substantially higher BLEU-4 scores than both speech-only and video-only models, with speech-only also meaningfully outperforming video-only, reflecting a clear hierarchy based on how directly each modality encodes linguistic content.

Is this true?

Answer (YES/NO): YES